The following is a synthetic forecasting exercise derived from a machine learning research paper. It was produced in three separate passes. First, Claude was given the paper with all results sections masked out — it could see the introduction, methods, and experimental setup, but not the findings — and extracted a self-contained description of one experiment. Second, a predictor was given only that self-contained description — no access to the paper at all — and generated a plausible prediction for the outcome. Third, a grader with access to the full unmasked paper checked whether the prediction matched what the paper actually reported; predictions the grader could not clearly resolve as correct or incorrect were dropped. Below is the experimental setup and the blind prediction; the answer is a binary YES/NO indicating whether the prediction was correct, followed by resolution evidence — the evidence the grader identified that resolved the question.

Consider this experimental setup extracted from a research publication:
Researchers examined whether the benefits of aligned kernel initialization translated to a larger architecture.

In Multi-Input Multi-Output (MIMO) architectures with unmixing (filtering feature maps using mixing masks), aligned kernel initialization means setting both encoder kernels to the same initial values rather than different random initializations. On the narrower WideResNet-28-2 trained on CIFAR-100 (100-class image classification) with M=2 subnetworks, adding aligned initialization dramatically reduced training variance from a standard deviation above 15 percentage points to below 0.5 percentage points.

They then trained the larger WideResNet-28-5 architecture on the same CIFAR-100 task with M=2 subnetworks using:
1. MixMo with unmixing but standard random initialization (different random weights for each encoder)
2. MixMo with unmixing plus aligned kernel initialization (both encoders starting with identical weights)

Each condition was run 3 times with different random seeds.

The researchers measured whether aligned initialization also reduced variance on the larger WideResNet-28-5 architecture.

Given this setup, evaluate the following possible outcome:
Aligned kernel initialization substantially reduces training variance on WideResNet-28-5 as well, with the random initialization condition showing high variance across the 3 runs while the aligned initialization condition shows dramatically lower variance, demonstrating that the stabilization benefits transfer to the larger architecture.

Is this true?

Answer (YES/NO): NO